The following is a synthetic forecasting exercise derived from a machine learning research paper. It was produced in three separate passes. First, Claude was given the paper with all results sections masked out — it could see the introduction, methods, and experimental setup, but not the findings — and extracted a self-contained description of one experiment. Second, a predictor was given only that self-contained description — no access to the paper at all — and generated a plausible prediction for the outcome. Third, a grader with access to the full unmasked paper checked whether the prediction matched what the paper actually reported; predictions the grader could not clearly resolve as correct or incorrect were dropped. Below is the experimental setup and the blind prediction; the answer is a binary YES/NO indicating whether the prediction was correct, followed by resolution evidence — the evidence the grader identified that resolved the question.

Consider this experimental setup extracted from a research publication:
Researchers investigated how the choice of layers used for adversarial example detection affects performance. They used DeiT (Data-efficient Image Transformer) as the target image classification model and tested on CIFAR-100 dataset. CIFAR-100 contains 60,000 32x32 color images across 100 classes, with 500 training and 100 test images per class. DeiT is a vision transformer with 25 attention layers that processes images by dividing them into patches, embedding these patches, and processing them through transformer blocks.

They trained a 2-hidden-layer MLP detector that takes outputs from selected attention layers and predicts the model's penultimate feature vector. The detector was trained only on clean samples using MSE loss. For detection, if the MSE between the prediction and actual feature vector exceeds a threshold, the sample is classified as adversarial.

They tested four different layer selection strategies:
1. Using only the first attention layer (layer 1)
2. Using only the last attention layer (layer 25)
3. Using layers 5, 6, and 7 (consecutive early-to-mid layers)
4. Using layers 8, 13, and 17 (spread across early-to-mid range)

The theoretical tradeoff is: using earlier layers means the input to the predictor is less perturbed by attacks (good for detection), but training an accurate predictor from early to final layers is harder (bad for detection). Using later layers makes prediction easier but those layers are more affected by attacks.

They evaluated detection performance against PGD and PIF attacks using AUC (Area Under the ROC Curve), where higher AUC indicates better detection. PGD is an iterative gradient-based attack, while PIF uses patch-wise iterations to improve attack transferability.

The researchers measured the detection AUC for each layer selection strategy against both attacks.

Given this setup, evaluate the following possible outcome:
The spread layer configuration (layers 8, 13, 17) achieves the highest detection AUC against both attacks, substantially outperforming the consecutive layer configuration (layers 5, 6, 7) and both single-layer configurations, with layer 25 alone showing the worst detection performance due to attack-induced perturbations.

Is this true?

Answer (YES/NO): NO